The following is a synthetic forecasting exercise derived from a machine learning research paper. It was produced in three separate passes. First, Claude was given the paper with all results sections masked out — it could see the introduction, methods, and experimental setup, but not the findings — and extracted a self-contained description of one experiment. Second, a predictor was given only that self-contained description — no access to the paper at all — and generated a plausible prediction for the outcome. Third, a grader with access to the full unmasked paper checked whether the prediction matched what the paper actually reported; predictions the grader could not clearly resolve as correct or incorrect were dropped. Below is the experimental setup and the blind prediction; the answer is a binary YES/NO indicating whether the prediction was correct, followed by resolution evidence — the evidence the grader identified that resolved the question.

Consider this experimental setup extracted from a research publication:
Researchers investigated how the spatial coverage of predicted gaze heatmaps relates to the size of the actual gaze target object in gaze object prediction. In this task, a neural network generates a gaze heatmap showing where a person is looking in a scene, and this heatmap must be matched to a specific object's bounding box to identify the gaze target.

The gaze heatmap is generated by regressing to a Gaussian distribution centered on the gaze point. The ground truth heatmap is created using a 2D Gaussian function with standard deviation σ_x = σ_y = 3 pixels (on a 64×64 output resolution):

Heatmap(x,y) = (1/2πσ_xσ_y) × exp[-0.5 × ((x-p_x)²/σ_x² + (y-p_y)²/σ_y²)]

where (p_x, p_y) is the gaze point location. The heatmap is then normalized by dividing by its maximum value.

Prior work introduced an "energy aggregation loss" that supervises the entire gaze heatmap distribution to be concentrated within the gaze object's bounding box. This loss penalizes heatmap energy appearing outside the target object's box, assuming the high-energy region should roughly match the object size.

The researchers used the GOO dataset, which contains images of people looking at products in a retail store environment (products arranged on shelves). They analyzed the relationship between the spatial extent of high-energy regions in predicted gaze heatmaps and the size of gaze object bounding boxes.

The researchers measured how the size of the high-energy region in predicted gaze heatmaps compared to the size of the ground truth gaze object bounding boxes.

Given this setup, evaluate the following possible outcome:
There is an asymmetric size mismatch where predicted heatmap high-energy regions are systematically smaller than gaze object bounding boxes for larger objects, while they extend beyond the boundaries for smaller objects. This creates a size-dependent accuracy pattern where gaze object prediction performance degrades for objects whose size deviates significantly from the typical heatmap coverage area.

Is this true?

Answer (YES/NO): NO